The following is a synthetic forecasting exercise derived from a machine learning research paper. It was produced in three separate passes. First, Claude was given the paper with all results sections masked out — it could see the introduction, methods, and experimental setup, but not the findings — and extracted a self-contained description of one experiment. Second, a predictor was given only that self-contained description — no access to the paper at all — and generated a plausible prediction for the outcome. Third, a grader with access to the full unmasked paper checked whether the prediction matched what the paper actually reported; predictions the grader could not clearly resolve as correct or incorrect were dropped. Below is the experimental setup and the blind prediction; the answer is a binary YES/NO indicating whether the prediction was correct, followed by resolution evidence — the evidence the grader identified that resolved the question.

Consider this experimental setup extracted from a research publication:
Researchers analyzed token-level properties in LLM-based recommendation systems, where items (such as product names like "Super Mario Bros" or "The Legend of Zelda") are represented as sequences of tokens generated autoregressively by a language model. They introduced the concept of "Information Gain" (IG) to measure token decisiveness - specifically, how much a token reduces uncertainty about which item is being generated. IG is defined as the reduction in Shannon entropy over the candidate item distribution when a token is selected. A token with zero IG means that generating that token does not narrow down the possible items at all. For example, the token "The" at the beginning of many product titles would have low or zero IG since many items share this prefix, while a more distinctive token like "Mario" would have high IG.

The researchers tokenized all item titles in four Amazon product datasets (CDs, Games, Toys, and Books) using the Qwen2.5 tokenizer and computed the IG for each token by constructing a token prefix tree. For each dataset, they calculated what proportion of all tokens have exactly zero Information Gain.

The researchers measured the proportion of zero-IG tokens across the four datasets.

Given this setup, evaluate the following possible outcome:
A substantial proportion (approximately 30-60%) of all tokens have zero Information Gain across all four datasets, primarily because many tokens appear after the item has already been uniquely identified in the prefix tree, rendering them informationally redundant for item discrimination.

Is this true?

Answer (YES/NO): NO